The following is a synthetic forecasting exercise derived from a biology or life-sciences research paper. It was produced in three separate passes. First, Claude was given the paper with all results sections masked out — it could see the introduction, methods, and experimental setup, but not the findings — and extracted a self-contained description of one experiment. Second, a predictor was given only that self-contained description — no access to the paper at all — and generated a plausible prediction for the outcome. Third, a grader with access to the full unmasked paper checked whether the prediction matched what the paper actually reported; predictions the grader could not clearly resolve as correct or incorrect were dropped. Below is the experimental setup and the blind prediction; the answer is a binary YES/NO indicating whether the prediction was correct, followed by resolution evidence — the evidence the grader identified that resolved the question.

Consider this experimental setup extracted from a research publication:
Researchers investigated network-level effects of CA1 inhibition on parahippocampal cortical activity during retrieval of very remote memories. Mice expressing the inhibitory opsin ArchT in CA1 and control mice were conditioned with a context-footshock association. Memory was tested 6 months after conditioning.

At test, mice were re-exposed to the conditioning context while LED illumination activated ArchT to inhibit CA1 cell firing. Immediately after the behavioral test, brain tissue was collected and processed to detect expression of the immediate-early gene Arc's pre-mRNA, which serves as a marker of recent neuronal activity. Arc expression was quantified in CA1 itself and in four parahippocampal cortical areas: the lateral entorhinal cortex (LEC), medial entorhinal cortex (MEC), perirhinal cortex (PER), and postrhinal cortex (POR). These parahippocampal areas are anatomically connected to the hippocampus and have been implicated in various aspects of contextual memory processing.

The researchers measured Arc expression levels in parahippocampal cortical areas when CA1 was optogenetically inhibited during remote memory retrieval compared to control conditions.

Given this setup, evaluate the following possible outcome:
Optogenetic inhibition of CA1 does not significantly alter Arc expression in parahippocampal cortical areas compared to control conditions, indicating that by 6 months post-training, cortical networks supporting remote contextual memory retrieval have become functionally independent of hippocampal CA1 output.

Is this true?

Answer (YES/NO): NO